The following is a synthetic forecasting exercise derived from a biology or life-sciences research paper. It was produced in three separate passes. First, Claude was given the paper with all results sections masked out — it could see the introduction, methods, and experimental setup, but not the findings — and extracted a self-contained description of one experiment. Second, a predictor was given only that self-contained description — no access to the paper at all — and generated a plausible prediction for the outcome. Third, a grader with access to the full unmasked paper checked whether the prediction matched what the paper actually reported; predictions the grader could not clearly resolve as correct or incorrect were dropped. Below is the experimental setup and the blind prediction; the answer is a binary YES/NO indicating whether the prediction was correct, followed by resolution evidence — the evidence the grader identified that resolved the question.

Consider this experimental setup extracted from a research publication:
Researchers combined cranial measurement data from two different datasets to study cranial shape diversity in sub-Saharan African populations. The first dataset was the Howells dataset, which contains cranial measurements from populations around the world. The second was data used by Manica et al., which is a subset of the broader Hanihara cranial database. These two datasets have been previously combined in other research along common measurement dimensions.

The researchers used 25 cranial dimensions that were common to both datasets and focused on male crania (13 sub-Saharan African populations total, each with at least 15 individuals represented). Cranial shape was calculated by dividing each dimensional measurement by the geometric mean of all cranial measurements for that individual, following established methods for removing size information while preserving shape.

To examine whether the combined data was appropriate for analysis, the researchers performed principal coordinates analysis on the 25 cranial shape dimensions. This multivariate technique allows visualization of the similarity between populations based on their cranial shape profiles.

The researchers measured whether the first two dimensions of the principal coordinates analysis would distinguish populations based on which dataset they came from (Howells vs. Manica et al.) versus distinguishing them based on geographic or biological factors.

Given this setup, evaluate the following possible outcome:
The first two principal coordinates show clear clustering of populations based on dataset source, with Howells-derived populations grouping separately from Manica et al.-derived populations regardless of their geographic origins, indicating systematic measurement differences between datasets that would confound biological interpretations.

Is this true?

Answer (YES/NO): YES